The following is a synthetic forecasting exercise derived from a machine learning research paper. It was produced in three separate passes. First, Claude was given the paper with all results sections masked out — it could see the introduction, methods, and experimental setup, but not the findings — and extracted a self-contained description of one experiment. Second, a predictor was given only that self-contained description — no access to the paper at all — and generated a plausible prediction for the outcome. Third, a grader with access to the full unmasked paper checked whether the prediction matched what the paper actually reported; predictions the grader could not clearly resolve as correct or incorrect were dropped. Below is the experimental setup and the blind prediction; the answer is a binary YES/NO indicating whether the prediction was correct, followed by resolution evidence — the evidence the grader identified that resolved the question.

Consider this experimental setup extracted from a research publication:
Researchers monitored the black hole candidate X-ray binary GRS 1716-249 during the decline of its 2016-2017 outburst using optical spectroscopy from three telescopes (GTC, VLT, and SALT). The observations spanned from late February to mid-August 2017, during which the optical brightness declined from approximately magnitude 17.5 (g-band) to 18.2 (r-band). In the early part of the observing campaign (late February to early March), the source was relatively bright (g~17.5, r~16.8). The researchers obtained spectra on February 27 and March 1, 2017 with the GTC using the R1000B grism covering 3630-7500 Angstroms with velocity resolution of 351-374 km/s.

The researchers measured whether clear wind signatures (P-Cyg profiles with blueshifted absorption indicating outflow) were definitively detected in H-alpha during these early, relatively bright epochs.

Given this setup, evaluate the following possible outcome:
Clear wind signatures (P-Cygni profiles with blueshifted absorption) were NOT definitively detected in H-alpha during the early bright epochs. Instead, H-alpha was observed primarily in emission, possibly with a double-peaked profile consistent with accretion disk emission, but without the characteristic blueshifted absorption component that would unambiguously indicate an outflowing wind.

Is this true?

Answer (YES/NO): YES